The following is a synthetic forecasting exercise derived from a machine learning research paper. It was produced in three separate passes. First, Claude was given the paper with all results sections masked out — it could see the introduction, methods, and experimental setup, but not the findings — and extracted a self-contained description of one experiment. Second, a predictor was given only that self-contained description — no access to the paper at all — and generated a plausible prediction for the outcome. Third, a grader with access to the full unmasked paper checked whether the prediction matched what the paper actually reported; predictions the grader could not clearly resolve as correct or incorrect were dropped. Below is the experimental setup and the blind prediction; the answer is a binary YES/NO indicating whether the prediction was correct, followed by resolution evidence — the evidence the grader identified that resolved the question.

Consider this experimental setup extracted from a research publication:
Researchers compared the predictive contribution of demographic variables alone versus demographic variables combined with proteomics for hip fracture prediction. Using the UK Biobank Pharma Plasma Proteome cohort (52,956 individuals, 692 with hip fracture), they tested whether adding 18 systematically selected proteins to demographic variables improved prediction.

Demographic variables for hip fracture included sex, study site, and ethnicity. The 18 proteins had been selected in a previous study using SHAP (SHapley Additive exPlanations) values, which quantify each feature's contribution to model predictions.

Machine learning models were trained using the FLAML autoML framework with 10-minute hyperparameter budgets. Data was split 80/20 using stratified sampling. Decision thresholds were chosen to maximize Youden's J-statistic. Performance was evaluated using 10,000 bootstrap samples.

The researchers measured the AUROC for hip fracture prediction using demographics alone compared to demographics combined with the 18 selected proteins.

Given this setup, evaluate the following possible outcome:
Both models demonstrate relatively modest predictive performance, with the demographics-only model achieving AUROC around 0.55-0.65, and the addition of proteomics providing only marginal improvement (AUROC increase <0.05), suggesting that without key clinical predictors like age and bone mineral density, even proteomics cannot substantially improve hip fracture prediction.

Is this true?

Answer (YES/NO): YES